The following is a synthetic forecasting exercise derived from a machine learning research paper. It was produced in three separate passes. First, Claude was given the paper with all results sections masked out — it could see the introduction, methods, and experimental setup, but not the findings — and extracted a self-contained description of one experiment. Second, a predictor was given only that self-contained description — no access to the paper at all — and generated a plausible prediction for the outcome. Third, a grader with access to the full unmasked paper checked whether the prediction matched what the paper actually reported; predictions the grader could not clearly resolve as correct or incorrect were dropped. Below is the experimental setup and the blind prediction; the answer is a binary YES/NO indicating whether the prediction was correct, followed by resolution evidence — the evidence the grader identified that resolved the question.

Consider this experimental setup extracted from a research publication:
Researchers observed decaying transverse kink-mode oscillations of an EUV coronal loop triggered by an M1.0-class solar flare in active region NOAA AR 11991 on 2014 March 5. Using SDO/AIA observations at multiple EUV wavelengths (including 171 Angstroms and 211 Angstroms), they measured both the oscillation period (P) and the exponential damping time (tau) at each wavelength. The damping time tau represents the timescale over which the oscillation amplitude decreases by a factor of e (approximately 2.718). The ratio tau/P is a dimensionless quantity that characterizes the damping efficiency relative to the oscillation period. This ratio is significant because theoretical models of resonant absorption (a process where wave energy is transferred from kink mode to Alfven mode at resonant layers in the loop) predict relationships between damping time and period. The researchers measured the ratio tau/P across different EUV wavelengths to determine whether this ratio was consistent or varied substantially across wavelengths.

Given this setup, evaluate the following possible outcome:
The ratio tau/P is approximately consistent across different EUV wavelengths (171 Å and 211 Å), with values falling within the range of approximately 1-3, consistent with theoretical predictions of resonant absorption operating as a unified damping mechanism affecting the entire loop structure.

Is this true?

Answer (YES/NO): YES